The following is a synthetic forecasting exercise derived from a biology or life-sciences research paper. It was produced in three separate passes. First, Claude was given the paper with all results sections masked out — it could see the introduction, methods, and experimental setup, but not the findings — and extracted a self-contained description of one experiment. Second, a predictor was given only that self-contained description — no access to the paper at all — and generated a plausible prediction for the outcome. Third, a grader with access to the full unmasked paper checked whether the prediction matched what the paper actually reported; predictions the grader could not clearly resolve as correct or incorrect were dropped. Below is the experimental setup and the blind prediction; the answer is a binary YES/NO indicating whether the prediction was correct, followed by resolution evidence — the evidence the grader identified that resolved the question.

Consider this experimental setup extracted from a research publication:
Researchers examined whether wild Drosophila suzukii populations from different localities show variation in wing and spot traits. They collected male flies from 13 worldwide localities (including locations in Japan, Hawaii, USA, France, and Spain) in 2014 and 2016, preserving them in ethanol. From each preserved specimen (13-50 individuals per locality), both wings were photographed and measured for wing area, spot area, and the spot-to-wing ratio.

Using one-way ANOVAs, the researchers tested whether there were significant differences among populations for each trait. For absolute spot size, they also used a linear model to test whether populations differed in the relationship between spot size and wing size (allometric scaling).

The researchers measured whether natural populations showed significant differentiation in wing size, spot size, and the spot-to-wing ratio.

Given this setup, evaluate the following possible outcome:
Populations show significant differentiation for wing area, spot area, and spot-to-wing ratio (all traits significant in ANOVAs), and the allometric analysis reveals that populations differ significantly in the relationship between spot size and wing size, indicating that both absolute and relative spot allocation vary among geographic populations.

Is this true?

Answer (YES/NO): NO